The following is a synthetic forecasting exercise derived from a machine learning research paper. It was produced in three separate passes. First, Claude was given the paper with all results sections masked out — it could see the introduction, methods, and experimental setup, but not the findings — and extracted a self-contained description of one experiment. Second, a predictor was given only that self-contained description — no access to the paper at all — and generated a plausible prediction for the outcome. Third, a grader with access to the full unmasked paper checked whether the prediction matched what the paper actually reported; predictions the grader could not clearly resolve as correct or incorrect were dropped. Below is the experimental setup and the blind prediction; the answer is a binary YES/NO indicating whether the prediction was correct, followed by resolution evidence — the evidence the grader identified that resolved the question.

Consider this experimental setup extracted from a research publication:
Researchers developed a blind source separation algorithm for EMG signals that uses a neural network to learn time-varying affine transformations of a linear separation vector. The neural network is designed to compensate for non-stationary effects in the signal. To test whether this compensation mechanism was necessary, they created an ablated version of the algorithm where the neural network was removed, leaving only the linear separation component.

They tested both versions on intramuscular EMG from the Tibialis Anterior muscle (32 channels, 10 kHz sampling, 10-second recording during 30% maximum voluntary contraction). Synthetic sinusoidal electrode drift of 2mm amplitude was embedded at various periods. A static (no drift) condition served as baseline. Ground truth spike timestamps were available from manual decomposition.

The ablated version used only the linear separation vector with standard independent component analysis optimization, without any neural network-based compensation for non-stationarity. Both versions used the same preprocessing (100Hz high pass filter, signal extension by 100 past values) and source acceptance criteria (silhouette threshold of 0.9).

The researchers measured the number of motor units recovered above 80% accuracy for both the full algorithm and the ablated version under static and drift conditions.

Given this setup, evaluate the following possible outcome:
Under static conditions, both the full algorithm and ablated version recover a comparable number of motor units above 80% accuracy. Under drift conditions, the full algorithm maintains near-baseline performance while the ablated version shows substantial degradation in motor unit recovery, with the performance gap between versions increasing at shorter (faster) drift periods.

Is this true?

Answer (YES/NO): NO